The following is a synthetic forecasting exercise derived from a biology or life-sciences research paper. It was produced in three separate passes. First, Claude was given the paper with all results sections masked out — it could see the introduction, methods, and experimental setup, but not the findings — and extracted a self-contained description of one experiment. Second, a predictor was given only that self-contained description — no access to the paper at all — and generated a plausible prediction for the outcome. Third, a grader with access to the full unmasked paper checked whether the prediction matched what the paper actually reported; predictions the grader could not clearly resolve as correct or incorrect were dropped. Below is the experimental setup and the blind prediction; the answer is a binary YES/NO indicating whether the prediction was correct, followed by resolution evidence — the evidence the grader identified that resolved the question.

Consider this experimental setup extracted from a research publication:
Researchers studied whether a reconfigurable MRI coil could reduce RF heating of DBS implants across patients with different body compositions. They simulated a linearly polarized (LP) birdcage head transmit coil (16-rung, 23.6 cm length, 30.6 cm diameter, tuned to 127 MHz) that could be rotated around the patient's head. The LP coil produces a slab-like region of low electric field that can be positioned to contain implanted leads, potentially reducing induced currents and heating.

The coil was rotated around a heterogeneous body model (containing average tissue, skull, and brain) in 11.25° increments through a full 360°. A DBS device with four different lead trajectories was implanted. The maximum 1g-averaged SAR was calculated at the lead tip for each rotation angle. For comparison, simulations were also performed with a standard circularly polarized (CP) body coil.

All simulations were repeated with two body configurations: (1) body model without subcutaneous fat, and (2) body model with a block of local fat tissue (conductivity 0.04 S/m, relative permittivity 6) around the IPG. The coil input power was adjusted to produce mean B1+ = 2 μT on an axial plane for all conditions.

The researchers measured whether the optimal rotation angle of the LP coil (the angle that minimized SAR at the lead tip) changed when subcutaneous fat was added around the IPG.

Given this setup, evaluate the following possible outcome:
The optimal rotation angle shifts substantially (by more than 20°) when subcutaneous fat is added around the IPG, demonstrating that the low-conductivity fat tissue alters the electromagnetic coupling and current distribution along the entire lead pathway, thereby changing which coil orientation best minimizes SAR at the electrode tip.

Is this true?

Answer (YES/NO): NO